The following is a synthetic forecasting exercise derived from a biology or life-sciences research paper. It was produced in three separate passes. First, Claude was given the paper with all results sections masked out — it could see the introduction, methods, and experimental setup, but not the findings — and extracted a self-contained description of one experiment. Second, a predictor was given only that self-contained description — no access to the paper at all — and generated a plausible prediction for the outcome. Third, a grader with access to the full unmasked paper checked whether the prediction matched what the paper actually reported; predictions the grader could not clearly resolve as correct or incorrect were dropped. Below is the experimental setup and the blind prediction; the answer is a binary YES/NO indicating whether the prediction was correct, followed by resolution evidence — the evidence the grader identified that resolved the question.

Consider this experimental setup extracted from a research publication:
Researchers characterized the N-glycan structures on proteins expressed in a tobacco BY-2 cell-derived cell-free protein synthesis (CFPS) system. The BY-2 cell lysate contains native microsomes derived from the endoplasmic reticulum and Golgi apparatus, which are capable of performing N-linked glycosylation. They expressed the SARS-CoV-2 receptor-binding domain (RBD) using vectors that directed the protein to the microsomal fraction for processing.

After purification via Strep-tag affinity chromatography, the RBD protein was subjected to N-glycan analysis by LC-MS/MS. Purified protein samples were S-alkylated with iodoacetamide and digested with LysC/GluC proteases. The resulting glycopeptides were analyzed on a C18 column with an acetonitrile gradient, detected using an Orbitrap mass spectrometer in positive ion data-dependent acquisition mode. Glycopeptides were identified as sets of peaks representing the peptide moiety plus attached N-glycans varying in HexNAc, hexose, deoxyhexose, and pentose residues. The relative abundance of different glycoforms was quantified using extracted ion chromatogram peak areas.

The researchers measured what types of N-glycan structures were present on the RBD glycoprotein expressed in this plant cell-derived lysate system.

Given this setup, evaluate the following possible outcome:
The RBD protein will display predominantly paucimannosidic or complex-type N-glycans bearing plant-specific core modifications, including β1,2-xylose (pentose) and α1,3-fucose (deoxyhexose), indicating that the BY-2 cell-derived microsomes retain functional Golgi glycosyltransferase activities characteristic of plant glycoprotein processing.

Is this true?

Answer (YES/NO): NO